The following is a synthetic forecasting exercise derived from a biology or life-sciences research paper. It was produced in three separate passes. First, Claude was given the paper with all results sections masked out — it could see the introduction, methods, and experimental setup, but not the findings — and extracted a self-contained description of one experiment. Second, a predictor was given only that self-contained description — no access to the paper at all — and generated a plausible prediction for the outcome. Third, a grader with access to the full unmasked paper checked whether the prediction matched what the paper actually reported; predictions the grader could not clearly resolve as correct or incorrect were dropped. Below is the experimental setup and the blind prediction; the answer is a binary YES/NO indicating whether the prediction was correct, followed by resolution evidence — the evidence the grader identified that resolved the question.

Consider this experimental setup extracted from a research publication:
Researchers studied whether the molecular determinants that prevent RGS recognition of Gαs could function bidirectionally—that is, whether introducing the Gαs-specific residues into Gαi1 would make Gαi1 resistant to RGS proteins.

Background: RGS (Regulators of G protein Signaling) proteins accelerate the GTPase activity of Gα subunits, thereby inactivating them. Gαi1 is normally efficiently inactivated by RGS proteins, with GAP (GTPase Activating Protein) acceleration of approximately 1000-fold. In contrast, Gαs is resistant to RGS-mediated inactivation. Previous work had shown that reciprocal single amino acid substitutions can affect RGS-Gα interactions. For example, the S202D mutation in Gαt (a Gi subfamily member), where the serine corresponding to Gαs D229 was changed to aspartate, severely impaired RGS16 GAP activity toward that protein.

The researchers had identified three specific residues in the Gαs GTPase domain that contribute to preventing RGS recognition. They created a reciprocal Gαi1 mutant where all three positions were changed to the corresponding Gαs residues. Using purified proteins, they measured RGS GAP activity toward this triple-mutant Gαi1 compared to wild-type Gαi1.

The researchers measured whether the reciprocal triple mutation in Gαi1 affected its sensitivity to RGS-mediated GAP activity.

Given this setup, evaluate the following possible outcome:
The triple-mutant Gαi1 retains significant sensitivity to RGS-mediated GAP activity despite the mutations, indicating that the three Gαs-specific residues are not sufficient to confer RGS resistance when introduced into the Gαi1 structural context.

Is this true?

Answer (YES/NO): NO